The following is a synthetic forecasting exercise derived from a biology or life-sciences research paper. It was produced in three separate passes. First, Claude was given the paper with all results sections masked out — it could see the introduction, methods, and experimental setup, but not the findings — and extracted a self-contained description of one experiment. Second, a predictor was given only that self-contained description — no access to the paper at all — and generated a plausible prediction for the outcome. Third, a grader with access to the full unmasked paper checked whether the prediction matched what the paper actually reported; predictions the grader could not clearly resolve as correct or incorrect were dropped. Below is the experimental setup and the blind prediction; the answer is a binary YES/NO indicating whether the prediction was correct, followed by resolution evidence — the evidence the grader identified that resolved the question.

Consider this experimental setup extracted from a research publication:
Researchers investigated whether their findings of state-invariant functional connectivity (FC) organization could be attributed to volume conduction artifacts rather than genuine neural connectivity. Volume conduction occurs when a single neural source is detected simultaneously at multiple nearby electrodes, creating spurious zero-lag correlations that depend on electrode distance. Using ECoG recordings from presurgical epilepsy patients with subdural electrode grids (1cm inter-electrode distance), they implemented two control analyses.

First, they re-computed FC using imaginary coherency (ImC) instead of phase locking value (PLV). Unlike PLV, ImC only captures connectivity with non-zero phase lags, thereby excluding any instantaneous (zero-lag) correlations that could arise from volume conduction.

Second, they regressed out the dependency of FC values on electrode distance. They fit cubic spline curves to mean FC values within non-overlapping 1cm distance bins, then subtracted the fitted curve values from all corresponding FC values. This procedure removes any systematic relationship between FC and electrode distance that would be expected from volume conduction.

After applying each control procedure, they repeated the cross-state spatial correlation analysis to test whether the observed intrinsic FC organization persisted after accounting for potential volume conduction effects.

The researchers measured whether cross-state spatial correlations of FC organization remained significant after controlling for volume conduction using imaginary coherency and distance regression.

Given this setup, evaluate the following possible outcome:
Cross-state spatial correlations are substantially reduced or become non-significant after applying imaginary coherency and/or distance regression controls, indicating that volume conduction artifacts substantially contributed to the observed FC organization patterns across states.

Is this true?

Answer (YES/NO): NO